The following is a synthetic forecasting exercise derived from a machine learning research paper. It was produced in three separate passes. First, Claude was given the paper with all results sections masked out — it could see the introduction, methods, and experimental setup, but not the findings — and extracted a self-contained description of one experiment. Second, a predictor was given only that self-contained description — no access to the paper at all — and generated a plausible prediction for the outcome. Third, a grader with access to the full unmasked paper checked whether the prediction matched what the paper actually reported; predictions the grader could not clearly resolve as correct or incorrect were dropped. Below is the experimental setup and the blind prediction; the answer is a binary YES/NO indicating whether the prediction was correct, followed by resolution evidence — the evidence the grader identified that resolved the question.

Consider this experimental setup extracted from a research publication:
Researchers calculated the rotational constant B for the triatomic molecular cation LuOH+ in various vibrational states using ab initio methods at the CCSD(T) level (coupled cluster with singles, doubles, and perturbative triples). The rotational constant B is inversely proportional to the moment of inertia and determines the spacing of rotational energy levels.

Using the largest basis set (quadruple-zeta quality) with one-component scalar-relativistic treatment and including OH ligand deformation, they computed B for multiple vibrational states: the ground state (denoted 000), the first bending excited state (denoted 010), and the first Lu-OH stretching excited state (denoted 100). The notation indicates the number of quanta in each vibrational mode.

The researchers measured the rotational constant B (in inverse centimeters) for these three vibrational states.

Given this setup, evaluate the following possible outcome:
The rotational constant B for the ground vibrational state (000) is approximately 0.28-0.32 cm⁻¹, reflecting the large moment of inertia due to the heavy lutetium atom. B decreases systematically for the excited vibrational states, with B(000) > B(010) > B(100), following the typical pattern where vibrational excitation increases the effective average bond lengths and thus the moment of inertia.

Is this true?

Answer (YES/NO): YES